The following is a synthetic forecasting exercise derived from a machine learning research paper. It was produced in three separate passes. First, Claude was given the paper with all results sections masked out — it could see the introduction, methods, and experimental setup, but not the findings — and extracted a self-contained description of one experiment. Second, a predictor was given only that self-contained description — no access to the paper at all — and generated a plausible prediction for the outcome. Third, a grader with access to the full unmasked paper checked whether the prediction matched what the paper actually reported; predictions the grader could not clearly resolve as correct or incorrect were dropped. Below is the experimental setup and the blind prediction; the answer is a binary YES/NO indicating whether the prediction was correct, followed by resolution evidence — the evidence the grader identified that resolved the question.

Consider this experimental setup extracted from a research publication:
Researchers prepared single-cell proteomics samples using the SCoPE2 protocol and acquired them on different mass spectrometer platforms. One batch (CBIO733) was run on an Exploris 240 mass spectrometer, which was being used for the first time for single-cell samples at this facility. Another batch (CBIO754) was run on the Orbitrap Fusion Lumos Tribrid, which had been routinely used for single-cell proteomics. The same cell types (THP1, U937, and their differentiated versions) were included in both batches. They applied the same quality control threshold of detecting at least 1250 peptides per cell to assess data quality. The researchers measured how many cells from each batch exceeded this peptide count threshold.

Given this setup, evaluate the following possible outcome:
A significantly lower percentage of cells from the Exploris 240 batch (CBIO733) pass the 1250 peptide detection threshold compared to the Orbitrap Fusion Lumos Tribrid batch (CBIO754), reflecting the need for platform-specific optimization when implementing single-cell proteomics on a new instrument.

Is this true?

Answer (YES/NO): YES